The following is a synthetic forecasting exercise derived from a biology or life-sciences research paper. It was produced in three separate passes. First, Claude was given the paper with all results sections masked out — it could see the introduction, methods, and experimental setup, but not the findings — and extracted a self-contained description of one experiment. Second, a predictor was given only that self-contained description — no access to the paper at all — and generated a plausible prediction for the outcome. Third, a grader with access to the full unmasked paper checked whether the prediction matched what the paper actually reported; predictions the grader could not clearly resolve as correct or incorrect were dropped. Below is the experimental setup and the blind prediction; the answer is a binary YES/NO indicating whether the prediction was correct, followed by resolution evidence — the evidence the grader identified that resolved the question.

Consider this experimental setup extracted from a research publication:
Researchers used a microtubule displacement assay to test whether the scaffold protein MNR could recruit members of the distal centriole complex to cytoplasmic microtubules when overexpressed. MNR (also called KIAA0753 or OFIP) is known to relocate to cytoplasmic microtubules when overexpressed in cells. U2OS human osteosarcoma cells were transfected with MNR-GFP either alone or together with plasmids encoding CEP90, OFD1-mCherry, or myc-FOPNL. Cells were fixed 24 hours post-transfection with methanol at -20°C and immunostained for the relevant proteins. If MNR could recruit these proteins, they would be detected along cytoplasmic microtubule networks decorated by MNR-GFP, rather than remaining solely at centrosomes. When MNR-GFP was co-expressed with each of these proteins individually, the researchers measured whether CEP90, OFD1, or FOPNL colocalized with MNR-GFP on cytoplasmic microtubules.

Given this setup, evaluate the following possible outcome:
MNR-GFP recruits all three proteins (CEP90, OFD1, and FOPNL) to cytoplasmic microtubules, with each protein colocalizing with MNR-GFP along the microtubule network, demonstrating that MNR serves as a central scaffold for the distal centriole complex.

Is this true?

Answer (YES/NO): YES